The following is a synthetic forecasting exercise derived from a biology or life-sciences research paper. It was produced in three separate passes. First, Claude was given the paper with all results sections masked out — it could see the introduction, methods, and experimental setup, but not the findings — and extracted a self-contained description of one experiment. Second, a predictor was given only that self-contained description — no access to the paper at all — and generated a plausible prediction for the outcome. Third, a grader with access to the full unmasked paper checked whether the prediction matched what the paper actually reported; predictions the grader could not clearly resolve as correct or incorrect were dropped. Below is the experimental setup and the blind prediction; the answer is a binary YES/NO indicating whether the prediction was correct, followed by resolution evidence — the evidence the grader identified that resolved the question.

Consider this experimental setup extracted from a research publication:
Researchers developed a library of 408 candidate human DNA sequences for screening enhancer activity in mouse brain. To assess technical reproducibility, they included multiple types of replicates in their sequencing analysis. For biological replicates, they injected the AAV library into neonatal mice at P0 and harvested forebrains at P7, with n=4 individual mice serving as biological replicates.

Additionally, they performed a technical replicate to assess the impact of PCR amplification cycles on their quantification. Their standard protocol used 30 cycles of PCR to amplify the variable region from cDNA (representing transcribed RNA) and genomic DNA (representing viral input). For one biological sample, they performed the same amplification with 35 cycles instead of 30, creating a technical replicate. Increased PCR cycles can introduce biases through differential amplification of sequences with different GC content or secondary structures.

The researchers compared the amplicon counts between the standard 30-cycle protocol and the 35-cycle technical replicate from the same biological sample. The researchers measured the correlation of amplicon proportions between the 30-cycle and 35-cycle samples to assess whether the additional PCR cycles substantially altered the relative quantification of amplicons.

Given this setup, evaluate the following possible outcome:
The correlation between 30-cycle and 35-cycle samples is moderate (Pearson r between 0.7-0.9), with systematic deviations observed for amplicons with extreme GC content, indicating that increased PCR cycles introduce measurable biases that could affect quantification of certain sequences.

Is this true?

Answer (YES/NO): NO